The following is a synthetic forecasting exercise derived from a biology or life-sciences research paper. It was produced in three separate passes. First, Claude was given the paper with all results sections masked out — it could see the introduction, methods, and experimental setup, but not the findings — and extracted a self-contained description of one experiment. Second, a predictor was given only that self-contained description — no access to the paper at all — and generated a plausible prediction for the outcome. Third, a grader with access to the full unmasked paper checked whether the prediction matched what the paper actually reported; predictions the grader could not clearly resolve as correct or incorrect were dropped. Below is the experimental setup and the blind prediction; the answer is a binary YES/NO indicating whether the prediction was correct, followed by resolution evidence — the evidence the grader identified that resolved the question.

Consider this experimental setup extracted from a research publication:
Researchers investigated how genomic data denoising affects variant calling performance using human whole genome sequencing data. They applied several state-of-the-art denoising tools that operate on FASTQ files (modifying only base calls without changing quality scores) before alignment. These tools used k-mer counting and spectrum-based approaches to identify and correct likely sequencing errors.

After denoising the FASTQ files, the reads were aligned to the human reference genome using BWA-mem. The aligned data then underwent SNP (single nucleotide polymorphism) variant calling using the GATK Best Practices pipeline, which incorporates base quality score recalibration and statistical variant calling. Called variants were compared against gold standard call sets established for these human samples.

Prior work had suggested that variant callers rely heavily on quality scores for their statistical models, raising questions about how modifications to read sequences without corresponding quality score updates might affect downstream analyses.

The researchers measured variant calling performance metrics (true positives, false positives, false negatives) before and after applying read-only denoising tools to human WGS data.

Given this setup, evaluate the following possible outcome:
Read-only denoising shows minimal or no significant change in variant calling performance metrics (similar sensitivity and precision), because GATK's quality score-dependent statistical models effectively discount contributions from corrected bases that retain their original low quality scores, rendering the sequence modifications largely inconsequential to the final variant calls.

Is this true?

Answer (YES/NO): NO